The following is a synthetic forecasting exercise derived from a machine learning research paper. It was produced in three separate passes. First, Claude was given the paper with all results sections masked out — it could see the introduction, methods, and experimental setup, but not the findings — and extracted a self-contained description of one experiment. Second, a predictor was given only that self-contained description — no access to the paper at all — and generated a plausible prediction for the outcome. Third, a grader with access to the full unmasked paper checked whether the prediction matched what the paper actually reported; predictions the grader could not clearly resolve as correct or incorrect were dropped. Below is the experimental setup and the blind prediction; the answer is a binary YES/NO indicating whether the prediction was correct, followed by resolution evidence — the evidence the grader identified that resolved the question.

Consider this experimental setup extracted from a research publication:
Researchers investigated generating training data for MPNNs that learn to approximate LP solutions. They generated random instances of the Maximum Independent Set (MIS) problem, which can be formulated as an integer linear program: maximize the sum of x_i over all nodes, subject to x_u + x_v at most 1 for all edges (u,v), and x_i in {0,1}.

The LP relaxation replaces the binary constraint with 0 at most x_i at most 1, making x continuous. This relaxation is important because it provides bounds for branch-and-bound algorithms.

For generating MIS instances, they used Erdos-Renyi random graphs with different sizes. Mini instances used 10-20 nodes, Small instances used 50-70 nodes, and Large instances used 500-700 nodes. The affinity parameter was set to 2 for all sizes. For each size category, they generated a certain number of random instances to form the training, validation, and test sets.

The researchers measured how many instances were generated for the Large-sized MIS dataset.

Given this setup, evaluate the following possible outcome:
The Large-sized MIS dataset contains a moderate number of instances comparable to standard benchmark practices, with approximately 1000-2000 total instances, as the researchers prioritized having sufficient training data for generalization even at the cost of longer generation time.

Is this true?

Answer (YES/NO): NO